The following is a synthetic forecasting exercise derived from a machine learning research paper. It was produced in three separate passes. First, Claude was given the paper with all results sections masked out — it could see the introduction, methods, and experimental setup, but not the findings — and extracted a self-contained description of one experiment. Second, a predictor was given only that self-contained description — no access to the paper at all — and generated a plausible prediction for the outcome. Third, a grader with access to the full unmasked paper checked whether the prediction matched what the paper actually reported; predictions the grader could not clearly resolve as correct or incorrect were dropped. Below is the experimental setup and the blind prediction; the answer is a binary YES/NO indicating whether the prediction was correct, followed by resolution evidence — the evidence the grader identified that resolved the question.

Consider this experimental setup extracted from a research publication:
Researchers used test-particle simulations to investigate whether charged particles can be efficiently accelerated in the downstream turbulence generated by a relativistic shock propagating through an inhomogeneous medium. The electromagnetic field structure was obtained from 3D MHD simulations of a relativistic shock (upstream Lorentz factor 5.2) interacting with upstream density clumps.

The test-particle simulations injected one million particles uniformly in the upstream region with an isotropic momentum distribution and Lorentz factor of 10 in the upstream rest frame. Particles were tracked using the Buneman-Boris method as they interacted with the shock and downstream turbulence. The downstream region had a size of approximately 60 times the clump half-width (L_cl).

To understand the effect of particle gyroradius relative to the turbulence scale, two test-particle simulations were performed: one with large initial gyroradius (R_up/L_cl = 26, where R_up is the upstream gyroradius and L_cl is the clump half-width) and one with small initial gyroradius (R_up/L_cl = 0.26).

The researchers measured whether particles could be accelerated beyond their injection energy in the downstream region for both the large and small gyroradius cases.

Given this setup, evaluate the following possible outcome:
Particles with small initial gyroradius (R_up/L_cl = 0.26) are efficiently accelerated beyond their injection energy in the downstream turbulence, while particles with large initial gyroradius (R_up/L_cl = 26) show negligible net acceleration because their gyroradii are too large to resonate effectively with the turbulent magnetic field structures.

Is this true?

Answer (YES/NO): YES